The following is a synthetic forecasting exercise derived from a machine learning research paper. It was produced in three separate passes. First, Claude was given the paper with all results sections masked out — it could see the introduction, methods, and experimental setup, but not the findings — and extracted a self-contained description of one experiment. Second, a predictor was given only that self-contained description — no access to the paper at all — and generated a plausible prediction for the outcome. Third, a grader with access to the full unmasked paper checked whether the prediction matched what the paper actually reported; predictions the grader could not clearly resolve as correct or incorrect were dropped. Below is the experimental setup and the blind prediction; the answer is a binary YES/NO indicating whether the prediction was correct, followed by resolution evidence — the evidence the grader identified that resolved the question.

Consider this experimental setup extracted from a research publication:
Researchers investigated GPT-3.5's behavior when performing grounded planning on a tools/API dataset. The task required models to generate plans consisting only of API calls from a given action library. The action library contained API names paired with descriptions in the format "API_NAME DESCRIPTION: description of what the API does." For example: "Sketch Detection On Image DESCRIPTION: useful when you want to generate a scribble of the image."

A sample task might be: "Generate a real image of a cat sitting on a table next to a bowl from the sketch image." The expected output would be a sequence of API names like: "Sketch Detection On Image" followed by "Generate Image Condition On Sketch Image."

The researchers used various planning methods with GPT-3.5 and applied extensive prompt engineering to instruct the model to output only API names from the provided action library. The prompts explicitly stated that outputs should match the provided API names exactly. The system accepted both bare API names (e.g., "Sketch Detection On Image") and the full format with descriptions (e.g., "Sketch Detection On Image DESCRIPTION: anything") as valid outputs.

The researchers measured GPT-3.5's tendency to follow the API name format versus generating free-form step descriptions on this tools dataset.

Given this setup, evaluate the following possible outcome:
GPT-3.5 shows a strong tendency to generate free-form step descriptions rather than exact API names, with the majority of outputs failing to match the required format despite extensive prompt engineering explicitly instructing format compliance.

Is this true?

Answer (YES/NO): YES